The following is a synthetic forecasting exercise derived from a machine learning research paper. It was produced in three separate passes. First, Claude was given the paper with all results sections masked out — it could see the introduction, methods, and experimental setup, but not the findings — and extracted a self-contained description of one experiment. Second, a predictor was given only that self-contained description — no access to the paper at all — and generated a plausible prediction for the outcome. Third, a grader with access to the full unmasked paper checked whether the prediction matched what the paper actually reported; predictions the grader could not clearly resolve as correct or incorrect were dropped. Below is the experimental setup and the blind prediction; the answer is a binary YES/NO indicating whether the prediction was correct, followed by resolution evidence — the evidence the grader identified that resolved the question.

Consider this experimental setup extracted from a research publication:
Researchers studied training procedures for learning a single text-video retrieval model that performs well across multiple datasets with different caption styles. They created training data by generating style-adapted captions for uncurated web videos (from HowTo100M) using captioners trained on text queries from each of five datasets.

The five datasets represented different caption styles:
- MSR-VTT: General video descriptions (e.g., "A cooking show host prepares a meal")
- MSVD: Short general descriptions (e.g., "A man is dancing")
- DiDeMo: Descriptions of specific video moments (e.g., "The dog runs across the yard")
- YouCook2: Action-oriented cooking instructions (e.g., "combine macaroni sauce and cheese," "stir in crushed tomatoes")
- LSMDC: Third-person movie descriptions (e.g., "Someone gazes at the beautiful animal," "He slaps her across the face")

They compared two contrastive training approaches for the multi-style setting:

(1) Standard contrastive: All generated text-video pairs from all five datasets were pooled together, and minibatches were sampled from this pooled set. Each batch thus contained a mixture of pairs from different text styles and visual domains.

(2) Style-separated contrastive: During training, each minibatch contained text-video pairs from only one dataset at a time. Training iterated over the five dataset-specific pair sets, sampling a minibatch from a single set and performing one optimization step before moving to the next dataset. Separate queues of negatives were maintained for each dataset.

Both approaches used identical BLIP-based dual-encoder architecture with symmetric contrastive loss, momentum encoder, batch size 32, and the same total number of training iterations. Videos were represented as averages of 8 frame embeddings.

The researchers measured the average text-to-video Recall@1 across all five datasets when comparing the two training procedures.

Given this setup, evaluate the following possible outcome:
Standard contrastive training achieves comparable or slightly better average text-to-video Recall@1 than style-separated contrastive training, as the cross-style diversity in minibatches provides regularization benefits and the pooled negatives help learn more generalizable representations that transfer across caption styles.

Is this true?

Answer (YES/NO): NO